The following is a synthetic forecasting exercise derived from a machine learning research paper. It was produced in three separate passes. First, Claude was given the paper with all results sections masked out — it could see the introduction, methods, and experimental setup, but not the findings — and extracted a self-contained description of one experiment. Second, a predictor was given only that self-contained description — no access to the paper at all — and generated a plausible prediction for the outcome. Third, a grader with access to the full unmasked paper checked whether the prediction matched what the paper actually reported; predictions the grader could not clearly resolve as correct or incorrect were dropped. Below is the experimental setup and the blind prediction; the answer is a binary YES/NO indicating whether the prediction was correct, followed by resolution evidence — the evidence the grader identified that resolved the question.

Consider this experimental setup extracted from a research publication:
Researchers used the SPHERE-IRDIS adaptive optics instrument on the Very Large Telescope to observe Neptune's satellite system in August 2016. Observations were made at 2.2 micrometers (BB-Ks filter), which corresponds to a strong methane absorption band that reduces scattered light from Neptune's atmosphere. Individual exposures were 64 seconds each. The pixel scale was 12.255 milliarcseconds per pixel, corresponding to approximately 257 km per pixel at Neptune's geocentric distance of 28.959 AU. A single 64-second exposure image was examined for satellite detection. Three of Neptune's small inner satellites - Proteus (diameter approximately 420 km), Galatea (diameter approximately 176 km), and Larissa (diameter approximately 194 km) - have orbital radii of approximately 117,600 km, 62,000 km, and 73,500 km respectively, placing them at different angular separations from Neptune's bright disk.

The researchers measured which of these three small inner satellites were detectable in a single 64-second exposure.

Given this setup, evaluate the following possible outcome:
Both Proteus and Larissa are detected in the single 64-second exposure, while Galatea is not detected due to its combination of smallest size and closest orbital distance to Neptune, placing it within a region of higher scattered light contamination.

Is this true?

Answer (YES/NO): NO